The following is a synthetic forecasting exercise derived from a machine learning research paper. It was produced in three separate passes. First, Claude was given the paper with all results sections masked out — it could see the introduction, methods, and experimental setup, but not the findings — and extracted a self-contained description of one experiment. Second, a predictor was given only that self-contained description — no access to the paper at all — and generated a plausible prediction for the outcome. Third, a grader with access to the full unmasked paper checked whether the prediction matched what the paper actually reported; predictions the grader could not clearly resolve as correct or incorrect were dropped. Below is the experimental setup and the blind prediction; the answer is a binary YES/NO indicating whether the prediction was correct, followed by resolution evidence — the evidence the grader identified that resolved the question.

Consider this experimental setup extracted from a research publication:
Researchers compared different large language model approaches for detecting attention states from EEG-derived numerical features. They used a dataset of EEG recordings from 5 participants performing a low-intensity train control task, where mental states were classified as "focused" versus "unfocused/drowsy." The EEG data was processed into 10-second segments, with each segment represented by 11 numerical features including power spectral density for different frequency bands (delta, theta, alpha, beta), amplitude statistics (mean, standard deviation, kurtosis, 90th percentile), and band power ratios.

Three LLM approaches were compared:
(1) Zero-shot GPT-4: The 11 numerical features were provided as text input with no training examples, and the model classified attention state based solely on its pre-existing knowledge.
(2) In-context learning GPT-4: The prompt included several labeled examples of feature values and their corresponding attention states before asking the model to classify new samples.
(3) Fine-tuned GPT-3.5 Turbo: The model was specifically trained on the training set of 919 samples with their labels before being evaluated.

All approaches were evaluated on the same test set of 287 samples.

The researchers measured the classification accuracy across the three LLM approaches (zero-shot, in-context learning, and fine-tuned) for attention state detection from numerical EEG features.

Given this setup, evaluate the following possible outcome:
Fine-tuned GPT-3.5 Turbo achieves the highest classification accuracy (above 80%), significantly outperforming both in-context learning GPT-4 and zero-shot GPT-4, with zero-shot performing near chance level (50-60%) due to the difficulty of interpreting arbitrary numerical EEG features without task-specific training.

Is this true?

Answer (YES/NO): NO